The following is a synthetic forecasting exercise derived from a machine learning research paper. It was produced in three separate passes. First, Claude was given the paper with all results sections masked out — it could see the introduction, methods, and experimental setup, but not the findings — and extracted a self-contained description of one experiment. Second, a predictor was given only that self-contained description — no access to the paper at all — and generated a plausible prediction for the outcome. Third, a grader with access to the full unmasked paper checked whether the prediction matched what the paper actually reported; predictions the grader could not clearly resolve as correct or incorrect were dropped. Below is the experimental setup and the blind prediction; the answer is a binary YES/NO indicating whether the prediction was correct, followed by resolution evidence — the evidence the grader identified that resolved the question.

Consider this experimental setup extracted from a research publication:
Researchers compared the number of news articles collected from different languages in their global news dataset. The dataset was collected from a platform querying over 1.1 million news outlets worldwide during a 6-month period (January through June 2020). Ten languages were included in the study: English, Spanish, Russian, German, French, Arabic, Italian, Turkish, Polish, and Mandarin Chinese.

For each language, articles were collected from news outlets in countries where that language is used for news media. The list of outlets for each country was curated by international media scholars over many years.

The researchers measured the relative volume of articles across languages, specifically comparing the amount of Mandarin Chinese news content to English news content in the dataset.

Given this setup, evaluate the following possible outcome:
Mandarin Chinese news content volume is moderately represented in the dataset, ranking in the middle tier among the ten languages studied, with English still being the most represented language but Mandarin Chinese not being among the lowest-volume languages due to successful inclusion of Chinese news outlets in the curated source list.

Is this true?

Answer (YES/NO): NO